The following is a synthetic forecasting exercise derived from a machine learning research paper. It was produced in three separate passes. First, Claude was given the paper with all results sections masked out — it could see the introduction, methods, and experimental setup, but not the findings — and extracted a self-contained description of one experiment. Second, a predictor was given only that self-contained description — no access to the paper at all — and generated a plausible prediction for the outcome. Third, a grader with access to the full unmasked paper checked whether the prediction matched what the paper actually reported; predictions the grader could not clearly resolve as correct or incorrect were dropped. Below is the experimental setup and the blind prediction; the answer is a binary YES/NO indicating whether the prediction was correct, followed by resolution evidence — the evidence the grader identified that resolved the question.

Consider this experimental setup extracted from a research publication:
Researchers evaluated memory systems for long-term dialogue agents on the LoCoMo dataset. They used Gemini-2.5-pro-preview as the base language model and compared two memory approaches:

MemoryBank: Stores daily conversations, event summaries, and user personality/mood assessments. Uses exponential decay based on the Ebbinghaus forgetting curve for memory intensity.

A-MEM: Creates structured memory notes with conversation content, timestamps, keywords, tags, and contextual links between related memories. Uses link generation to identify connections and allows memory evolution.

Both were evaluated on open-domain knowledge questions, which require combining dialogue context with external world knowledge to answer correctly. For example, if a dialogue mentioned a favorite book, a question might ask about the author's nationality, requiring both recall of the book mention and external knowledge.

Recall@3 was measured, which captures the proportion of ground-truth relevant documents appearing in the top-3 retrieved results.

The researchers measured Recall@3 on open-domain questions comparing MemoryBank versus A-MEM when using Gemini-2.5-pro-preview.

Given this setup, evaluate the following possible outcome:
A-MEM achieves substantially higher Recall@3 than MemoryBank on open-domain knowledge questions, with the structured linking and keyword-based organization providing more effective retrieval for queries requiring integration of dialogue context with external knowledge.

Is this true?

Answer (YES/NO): YES